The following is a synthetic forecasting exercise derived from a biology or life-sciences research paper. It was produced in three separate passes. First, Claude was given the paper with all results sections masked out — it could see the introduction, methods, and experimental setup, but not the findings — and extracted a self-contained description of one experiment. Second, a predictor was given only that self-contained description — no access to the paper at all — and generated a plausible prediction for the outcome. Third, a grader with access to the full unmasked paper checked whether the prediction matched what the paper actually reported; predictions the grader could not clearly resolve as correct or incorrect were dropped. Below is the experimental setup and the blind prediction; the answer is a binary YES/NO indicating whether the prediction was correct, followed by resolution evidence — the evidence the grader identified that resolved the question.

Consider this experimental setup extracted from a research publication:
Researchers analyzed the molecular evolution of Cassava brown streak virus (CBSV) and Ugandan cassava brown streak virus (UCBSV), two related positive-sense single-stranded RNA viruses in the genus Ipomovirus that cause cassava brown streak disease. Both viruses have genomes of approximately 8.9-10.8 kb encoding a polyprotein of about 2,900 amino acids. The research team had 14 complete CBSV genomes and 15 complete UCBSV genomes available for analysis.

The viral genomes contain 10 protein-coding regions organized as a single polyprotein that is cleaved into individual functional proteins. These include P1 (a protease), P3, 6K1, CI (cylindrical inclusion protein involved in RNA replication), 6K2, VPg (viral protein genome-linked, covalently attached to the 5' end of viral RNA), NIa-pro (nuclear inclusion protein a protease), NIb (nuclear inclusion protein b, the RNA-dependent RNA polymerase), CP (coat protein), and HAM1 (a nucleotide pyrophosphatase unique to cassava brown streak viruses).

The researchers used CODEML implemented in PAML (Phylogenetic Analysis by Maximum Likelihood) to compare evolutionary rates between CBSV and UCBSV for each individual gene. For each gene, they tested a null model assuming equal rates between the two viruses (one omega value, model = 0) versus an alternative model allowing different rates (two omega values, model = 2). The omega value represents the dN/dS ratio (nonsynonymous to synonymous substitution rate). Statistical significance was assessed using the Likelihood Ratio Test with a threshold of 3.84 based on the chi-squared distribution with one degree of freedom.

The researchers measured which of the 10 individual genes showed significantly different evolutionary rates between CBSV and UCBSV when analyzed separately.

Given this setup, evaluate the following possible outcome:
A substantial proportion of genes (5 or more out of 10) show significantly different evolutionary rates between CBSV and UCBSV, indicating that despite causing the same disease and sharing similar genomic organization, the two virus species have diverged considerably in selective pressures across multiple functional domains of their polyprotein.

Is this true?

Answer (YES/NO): NO